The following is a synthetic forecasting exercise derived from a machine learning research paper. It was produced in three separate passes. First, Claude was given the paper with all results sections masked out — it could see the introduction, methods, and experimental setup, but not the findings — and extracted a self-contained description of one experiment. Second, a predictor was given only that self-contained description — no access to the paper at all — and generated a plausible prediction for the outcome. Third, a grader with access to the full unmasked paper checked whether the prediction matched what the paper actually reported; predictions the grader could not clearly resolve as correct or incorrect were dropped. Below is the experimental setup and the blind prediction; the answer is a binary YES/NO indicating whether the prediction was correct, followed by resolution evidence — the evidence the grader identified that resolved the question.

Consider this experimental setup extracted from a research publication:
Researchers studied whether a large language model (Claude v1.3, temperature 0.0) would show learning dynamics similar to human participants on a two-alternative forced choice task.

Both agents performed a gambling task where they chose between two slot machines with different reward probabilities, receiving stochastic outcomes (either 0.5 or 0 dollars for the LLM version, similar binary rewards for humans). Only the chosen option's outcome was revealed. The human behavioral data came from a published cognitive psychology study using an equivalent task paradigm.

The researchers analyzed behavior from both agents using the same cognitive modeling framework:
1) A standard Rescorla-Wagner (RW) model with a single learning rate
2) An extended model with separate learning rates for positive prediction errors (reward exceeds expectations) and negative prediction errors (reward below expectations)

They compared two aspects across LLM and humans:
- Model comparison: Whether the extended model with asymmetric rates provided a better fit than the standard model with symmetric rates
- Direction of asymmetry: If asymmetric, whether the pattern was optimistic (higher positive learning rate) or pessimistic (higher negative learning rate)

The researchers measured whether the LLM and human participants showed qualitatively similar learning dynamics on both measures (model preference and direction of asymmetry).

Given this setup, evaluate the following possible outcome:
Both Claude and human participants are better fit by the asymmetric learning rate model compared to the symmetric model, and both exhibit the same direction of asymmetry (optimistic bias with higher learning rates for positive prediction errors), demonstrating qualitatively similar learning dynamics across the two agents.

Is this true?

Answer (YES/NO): YES